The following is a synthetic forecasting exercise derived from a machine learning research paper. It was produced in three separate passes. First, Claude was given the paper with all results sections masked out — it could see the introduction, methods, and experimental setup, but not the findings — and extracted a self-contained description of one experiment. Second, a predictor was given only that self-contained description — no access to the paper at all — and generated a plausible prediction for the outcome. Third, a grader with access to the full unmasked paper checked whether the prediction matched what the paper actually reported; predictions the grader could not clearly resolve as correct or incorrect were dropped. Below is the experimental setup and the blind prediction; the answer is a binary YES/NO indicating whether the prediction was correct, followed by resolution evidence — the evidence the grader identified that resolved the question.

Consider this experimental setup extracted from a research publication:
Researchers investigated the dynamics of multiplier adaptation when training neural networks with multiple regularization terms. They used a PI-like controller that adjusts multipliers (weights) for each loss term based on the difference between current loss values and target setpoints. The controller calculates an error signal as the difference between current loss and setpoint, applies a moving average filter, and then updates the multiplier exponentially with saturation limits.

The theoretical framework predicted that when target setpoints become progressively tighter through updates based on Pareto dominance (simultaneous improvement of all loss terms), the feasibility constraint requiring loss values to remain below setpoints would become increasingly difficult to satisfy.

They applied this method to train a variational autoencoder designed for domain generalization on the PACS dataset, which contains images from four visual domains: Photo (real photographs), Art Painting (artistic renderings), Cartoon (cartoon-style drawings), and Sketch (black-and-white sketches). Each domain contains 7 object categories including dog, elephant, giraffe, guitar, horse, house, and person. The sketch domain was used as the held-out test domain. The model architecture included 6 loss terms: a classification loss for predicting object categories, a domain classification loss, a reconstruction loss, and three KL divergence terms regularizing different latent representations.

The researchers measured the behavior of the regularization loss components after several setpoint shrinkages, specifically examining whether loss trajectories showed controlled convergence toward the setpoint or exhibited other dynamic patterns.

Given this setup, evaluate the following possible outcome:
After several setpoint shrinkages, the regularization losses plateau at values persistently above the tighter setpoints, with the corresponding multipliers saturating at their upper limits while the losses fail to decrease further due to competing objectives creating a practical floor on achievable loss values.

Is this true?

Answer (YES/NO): NO